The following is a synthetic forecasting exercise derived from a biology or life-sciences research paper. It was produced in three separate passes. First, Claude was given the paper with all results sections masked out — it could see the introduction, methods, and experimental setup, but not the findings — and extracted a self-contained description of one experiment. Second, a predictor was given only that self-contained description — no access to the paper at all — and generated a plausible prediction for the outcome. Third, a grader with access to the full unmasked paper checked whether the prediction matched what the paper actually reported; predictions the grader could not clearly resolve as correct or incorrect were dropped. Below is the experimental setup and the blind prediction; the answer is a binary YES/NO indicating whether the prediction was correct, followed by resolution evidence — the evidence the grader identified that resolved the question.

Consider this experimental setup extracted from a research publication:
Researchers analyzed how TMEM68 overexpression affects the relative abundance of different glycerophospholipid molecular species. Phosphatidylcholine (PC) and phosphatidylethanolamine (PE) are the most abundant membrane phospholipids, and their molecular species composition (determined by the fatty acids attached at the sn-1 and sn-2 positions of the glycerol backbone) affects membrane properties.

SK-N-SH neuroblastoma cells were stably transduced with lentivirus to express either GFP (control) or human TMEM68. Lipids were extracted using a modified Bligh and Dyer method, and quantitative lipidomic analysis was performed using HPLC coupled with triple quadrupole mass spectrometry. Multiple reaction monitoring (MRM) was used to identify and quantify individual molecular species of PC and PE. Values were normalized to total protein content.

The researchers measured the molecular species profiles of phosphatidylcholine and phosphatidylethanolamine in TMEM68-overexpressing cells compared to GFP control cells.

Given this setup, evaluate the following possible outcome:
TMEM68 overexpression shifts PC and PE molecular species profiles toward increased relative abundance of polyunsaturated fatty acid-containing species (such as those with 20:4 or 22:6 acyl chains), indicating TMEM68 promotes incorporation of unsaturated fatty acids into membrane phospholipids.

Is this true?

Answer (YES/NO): NO